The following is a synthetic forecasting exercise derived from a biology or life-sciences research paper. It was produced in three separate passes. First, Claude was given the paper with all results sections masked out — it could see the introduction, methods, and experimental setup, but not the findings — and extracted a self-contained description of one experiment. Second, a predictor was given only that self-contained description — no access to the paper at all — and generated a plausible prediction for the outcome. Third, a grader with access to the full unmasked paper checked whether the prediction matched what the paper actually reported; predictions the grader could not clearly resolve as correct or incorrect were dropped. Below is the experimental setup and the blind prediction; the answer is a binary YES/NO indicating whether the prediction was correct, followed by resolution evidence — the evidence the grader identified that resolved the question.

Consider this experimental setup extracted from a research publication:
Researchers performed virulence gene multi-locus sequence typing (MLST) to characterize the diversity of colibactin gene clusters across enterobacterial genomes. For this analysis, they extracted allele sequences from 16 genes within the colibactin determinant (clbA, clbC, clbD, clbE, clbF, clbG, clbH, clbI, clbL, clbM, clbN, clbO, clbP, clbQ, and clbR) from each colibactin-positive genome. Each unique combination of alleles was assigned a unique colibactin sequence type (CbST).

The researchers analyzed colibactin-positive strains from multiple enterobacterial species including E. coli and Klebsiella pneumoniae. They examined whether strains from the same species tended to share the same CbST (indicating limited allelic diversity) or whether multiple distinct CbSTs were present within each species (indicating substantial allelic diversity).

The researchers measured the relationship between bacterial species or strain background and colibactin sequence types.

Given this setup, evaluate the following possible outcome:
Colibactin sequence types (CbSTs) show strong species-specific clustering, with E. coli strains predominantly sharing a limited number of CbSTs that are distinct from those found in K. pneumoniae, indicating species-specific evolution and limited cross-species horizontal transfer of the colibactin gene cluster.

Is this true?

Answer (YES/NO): YES